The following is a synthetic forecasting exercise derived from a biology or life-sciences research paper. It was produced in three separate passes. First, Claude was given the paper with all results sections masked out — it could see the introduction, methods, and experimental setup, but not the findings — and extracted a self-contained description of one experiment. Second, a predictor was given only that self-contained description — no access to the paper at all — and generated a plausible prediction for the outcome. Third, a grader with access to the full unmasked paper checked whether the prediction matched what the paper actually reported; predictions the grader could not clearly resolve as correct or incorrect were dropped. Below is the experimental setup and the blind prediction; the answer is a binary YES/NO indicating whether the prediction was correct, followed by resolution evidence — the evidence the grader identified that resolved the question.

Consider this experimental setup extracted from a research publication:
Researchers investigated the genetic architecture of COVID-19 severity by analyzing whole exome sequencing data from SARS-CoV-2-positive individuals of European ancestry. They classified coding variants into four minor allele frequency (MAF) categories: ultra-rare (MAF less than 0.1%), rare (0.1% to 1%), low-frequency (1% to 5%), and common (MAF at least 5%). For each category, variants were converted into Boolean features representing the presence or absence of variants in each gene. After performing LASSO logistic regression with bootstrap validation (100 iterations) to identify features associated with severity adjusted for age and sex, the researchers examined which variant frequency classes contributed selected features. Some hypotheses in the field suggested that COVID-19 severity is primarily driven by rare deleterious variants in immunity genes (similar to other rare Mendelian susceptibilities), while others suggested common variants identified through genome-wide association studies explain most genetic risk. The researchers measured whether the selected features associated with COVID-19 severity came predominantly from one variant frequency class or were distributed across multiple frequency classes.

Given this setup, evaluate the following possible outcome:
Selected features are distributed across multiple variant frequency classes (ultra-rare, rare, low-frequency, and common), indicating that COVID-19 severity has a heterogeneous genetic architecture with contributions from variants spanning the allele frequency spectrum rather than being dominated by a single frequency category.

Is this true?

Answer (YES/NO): YES